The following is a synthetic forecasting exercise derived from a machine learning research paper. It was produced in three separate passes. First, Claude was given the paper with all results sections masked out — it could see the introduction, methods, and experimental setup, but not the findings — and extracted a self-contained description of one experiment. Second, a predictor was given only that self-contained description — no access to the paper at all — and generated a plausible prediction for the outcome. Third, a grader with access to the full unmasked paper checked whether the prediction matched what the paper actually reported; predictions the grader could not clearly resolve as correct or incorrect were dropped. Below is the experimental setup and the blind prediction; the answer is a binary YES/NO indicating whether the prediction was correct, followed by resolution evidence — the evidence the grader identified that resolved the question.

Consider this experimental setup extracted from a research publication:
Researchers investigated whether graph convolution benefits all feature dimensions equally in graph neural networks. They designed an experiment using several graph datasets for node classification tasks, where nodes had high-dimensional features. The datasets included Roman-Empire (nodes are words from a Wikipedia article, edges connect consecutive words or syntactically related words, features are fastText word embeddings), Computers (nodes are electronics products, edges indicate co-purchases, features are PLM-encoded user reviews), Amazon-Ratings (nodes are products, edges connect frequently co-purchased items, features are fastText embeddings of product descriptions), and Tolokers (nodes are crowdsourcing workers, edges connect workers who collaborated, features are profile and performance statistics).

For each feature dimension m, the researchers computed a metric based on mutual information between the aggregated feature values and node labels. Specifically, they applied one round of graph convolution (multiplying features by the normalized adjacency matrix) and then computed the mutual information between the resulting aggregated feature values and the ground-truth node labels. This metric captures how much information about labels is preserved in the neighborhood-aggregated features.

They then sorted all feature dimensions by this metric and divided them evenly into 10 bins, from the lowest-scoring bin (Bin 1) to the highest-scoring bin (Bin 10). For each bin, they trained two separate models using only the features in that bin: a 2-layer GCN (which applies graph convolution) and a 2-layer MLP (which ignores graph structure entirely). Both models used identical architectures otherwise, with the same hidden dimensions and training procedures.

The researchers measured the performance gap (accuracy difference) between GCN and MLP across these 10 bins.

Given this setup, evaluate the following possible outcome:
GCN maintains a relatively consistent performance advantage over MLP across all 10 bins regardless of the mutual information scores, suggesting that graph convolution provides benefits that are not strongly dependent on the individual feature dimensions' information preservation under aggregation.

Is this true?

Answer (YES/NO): NO